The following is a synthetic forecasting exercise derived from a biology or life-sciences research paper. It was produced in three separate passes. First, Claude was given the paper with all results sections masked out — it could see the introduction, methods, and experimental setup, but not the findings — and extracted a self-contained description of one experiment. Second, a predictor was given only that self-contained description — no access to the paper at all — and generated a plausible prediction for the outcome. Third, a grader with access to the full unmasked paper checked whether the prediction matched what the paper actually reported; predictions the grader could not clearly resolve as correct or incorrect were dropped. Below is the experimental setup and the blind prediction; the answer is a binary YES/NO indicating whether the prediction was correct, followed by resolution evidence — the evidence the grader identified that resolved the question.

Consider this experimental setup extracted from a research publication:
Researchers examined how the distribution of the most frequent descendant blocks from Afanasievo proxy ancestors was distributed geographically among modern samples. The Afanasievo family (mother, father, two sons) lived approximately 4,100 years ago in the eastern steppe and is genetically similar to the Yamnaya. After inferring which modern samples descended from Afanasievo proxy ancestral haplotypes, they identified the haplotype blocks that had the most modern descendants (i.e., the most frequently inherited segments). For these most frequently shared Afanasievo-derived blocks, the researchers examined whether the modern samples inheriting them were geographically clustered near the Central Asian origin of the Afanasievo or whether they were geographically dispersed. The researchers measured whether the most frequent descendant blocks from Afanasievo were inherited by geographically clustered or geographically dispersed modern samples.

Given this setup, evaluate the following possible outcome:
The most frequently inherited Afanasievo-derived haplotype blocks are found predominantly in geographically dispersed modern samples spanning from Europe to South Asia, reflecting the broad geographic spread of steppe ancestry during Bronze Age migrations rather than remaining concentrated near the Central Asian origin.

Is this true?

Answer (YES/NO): YES